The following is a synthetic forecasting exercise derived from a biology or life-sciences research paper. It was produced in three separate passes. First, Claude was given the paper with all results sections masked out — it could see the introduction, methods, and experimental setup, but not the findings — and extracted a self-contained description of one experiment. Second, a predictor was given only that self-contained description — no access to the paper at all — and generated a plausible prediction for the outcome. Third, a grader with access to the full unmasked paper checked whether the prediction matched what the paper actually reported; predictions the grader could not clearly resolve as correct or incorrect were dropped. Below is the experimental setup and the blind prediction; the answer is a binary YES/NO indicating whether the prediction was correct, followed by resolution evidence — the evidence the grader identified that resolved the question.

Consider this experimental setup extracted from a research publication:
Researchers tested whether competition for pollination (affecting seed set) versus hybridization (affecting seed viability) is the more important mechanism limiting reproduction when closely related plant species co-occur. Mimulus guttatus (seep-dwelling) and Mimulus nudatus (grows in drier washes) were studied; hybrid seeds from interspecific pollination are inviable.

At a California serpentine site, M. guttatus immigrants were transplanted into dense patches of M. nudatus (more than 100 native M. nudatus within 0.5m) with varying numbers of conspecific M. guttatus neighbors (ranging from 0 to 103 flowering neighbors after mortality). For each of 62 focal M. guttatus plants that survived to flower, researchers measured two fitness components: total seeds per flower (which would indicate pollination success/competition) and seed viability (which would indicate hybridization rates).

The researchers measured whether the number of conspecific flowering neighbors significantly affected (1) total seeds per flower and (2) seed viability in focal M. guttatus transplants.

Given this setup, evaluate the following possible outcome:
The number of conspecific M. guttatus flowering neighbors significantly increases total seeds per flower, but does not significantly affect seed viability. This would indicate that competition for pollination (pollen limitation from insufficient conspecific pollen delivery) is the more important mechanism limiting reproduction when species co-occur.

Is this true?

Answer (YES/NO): NO